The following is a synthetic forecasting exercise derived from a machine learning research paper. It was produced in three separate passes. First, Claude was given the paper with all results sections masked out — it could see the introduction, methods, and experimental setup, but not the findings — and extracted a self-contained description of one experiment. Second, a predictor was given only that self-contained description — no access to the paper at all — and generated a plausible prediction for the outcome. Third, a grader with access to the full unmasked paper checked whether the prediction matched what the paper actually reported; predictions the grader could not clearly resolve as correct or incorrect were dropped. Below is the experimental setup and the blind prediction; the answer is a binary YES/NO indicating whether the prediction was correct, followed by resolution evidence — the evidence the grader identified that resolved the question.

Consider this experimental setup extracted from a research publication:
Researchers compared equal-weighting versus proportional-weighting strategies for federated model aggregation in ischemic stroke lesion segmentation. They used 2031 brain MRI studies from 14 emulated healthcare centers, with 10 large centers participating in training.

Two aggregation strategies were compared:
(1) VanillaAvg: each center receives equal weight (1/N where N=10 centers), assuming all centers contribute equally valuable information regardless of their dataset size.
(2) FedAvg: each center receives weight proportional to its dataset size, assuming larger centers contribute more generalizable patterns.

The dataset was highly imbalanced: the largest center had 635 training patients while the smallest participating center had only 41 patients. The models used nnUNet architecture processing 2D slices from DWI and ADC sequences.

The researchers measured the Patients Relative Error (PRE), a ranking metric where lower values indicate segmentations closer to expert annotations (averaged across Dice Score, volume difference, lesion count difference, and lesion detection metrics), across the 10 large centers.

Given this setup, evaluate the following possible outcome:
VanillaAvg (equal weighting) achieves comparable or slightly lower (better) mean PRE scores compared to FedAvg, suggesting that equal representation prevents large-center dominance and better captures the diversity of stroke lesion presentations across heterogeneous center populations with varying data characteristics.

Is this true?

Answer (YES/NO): NO